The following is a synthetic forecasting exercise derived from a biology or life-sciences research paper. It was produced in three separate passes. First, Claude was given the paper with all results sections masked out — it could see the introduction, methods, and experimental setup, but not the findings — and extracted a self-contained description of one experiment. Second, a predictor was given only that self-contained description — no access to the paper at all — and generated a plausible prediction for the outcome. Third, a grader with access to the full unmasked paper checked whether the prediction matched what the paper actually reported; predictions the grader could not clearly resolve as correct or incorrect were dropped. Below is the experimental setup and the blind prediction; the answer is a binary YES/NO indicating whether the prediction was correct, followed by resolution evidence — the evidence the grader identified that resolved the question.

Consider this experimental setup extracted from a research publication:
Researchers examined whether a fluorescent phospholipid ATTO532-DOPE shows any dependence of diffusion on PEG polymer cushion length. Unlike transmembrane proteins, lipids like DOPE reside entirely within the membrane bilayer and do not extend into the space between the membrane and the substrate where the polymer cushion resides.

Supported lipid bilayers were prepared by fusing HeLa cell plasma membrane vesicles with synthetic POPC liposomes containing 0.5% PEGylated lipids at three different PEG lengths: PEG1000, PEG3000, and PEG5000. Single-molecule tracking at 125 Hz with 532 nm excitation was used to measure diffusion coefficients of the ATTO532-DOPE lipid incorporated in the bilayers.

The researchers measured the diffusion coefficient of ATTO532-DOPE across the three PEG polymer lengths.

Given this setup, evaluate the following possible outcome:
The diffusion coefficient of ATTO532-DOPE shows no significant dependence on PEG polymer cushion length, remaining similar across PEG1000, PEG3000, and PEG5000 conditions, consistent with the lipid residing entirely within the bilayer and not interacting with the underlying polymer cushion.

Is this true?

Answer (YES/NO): YES